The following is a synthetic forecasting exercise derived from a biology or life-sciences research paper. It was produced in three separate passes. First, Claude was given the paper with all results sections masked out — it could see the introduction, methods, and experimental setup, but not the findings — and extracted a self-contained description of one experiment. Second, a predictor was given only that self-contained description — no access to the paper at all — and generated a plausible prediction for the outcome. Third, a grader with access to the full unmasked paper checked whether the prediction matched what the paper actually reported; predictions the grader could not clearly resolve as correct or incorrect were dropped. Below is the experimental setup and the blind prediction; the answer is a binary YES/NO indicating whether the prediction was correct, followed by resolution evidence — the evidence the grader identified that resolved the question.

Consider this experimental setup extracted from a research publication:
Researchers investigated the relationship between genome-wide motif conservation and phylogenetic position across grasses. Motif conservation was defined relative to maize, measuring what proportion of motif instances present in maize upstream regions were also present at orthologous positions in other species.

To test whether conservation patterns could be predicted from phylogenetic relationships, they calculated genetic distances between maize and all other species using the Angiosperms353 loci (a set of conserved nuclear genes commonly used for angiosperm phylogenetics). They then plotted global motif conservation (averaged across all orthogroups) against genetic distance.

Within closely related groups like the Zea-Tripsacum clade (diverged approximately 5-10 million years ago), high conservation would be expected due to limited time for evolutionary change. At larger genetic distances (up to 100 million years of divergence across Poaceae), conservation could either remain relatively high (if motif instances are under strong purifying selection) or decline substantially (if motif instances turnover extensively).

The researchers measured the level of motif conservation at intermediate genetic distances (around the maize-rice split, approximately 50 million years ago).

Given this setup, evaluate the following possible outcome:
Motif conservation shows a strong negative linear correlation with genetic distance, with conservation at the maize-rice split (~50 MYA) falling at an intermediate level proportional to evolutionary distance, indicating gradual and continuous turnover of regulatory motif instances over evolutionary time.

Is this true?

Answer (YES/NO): NO